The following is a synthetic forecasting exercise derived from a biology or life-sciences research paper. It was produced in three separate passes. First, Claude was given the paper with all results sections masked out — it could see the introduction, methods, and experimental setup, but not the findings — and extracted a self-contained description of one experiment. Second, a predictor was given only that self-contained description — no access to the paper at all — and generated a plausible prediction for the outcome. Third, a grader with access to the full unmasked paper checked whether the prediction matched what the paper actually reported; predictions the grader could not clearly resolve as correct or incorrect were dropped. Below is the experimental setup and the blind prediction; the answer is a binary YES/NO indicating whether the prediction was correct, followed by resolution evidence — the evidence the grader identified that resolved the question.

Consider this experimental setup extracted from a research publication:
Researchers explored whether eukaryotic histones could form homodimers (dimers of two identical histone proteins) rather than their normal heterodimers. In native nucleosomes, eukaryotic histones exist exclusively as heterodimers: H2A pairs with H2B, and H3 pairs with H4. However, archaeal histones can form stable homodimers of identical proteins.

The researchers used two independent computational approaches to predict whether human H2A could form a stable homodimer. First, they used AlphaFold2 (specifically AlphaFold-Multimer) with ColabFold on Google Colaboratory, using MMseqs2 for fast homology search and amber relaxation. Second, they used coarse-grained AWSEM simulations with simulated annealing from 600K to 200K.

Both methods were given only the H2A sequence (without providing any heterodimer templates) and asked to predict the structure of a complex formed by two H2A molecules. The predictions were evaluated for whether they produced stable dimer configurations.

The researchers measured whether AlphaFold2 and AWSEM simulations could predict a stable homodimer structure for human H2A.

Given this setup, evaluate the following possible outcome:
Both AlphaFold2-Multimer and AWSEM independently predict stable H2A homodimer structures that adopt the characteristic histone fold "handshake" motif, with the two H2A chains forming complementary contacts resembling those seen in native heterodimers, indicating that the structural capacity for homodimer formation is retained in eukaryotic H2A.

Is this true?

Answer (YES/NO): YES